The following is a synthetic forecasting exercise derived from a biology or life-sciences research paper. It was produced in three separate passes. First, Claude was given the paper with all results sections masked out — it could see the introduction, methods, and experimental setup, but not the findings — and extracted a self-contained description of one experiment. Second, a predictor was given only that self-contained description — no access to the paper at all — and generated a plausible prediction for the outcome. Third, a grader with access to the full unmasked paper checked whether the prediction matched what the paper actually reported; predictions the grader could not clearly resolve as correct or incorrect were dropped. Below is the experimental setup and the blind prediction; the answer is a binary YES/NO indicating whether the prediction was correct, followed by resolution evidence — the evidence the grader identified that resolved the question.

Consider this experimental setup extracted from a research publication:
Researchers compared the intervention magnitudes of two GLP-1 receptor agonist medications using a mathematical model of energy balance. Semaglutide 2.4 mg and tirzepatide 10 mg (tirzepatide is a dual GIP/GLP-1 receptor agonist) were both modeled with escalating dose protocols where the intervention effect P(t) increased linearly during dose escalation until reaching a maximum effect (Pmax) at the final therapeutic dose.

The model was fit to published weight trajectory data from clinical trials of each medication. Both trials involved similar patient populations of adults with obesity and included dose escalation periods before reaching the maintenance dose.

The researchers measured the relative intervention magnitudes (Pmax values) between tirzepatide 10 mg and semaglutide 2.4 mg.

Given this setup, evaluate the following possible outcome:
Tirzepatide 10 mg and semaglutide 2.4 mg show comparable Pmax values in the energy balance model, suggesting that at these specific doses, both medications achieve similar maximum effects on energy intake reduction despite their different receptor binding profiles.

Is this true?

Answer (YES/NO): NO